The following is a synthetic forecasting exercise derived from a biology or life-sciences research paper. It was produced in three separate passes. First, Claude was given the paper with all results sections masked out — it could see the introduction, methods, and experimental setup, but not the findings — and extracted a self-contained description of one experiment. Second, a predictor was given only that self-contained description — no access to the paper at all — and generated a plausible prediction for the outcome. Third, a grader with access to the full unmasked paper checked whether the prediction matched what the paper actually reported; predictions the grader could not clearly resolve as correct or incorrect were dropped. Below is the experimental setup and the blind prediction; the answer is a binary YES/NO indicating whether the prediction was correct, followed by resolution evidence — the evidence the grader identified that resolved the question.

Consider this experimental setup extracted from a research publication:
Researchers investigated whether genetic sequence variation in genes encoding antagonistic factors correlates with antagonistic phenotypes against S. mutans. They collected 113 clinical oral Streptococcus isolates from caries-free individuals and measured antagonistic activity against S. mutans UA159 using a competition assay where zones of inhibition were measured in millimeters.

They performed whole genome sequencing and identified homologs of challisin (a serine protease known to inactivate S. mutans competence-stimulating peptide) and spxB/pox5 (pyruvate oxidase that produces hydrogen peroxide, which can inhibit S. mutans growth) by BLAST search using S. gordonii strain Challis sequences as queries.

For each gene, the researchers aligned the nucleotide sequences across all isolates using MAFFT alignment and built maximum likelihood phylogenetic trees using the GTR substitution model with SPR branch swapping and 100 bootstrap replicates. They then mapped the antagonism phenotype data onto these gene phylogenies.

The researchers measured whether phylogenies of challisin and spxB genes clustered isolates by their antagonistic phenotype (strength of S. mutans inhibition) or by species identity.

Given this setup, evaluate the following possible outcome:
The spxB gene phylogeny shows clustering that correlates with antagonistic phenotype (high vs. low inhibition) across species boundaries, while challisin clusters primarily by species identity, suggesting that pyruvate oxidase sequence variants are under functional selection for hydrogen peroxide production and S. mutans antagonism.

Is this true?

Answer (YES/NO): NO